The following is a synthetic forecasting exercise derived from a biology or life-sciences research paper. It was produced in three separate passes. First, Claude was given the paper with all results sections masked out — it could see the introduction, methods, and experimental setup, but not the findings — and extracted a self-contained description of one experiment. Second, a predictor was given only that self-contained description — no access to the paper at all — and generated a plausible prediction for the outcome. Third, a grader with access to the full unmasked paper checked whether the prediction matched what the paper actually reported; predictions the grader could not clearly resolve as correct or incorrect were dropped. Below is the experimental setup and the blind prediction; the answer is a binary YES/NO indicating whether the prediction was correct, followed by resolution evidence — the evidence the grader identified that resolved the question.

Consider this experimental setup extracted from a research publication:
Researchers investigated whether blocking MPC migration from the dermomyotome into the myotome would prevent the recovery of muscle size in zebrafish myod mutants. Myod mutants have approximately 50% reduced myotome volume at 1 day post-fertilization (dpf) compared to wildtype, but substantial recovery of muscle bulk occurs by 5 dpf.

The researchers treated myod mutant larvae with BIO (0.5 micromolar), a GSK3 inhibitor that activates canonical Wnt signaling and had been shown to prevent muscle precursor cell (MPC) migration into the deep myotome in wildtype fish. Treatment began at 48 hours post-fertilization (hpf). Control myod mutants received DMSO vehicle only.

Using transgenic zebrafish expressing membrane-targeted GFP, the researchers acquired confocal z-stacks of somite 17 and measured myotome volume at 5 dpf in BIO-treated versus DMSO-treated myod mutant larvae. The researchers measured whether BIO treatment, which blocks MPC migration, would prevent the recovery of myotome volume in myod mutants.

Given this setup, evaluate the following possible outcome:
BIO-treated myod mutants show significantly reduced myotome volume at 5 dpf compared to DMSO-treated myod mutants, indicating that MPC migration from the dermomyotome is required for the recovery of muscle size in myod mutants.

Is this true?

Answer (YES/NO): NO